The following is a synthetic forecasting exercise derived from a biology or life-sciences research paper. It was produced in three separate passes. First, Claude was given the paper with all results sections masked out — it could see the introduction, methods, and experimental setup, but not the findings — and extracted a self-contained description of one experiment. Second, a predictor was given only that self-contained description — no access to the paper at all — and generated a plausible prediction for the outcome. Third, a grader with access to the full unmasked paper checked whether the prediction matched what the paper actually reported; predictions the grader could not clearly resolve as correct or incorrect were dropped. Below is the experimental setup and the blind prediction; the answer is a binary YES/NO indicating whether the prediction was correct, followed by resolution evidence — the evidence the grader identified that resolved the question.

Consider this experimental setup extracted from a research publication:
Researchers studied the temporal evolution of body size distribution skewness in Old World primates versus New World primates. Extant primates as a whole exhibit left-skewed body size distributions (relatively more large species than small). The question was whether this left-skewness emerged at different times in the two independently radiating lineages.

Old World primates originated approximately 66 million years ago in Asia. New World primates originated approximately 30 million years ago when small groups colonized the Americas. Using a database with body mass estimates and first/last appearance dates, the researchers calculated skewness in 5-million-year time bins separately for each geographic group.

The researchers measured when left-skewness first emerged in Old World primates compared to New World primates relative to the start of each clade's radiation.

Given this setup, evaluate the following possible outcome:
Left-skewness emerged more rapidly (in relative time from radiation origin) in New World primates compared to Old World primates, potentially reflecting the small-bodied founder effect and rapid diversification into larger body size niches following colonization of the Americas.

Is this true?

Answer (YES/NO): NO